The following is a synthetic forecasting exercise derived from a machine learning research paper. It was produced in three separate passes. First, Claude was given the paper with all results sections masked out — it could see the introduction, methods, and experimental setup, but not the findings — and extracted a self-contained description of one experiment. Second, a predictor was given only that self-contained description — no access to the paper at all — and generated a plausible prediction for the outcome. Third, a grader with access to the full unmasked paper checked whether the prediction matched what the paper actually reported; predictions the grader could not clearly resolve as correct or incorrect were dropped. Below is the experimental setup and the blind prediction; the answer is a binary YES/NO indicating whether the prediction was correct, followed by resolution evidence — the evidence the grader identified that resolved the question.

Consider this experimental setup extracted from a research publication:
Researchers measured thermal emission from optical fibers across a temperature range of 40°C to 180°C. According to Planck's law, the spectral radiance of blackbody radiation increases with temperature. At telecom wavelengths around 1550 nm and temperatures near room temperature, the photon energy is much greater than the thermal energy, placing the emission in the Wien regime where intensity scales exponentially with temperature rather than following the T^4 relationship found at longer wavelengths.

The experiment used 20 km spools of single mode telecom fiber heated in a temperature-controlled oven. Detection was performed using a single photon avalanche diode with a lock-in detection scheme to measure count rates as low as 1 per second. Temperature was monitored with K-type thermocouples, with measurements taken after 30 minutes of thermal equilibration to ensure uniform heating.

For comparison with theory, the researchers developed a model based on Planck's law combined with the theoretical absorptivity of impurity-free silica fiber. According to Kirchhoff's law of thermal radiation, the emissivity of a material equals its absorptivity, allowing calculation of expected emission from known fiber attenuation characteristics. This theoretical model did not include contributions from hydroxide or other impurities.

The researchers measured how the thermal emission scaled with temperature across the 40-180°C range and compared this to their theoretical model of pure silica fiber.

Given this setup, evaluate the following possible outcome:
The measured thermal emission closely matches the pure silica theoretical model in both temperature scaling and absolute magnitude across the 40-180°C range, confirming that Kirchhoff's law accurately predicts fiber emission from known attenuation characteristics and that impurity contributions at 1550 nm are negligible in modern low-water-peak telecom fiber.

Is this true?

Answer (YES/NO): NO